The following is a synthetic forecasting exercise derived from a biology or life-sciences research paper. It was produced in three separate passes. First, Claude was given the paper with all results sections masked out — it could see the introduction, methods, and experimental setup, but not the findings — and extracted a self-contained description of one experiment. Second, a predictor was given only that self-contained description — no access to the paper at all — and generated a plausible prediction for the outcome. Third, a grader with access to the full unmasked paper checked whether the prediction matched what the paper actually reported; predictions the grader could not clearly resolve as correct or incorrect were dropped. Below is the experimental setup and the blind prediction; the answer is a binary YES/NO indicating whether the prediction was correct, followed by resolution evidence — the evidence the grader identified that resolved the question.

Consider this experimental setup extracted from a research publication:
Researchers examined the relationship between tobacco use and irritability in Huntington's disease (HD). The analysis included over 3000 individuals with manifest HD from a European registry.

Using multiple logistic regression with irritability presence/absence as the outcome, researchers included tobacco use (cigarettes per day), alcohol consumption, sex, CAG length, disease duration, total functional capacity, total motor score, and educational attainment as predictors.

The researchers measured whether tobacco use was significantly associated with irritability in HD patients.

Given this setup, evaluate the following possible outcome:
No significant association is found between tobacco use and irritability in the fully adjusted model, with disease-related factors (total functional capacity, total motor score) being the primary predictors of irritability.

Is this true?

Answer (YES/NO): NO